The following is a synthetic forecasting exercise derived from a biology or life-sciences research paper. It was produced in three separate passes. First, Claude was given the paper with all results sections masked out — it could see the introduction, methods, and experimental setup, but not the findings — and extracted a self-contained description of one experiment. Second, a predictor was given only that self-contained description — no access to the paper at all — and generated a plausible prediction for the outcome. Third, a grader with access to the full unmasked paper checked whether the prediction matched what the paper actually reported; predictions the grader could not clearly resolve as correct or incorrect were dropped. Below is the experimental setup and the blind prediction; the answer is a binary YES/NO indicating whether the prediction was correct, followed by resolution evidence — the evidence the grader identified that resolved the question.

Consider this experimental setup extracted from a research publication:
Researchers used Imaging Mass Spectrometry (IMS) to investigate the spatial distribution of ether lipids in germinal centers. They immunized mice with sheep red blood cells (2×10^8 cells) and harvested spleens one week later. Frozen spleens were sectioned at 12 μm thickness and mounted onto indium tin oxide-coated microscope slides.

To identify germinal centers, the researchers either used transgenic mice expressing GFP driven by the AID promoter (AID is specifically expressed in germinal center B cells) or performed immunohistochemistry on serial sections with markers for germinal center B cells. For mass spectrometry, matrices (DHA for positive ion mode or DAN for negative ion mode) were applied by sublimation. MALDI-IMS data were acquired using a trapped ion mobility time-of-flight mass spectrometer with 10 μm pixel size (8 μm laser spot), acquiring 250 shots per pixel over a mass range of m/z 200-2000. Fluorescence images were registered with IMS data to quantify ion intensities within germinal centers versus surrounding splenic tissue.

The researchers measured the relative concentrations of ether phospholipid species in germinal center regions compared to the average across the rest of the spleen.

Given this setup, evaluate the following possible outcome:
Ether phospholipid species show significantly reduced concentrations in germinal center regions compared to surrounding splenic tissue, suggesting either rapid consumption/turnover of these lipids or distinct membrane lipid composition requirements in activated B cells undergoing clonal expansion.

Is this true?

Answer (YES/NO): NO